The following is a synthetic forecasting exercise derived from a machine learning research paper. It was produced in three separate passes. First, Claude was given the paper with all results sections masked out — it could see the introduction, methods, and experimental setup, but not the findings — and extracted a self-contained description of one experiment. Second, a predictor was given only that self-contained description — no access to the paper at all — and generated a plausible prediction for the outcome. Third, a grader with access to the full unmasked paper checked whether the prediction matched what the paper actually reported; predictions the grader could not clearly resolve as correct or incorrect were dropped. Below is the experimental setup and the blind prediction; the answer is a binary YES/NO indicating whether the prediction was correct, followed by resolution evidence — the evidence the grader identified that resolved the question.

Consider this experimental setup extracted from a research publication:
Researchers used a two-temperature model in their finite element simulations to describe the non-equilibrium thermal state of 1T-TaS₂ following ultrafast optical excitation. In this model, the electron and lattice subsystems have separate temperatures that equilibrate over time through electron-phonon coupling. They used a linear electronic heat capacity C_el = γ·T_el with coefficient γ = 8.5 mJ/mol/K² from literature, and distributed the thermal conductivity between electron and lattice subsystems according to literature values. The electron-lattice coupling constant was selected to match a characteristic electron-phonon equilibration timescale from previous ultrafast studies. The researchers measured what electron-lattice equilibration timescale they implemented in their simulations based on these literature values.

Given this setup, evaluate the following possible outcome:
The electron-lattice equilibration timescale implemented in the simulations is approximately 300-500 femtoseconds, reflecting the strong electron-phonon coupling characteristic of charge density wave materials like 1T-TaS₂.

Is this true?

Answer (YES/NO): YES